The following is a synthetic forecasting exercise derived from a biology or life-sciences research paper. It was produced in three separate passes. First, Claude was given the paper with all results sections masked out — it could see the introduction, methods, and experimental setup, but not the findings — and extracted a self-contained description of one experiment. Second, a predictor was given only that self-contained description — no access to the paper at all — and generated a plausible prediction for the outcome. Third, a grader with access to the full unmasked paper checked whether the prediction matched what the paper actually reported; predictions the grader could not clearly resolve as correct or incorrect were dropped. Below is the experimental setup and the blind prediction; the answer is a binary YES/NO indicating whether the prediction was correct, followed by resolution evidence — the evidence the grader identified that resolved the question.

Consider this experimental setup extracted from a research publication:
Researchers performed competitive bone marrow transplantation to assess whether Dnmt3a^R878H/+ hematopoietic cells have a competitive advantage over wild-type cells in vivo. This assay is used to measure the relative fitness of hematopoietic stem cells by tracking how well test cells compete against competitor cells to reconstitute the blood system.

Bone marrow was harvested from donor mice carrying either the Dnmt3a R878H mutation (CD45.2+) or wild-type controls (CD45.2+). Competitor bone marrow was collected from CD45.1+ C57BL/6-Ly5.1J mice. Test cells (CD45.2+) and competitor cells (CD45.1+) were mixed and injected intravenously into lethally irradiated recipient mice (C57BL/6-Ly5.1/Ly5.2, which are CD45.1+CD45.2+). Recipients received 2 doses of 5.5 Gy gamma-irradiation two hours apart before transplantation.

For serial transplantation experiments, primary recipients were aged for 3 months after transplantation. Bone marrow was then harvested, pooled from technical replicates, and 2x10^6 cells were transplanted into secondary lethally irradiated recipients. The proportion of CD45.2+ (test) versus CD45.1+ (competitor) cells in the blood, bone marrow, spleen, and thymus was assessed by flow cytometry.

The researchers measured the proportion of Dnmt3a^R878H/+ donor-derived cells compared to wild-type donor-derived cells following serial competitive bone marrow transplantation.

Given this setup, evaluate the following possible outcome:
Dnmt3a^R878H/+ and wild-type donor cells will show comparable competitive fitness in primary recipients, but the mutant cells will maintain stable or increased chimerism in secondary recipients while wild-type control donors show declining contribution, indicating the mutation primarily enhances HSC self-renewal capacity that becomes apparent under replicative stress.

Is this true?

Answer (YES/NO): NO